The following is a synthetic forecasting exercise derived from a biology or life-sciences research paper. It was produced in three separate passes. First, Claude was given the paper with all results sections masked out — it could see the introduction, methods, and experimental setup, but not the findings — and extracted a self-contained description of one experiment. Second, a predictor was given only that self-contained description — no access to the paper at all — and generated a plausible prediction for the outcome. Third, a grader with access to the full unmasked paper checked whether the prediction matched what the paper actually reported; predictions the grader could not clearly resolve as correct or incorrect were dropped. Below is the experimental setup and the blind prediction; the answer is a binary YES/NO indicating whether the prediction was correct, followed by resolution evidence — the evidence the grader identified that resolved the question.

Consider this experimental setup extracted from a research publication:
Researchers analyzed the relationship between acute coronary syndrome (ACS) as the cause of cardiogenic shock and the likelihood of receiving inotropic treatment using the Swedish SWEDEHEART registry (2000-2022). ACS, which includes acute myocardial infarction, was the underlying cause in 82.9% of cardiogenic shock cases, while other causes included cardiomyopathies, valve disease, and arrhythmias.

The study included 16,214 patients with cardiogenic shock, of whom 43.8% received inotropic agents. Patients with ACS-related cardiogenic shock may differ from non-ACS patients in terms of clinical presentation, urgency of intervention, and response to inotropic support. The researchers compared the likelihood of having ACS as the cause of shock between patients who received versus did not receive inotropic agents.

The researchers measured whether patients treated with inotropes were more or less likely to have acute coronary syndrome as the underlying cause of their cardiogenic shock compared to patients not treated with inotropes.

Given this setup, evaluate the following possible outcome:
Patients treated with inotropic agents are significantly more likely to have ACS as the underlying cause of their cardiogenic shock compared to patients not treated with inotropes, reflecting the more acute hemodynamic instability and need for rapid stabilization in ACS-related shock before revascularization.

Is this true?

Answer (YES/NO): YES